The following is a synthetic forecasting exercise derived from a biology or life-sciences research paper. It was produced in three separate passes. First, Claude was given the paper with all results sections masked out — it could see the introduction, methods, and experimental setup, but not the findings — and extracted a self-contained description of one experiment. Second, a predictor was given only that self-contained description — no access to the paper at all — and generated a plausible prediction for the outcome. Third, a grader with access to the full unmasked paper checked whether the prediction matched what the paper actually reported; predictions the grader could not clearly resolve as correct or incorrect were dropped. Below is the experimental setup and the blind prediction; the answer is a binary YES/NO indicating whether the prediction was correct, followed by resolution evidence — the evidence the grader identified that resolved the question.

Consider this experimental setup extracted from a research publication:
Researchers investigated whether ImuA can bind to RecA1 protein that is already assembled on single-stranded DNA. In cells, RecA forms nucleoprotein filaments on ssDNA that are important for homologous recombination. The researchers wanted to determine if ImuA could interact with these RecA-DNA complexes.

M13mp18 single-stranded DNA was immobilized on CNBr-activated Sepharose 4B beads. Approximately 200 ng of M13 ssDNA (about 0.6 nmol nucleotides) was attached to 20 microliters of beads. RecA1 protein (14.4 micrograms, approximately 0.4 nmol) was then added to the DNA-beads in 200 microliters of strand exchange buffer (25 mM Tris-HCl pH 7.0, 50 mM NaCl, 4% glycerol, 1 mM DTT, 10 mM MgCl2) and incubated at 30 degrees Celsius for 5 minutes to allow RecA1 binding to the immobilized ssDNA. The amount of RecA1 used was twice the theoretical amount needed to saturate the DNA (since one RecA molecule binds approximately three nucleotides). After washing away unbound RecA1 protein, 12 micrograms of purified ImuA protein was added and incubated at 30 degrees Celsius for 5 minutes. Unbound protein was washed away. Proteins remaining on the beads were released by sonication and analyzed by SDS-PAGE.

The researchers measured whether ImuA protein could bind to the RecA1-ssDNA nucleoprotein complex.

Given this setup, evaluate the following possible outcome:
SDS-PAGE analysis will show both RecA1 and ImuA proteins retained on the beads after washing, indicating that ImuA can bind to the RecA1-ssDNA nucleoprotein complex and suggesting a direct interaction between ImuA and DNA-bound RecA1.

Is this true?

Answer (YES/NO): YES